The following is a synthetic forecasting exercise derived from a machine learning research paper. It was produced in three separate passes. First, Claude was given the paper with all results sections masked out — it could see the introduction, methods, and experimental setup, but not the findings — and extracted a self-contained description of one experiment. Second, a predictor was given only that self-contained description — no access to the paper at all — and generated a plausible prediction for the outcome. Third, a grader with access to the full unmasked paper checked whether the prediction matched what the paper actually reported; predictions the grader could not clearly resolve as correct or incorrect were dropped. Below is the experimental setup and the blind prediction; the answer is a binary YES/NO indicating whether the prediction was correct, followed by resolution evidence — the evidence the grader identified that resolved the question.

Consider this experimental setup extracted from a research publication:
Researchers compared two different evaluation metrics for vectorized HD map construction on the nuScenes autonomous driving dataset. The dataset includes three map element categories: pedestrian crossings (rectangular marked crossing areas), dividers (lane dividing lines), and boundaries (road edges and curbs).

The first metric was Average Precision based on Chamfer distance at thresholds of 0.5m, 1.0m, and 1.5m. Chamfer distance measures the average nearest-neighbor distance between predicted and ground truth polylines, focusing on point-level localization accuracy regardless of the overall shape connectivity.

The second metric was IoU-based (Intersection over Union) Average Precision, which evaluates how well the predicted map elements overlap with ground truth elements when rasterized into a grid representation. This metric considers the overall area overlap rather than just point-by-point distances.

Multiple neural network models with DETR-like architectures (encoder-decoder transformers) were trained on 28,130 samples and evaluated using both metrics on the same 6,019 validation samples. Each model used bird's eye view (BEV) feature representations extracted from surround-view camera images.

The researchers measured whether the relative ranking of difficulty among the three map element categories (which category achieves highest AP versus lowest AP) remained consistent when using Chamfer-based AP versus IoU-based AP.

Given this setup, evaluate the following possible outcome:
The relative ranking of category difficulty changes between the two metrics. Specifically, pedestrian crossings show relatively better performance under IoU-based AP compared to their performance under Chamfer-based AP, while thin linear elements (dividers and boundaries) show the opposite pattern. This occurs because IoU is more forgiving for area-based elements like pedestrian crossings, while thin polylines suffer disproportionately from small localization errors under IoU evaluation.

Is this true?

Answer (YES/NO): YES